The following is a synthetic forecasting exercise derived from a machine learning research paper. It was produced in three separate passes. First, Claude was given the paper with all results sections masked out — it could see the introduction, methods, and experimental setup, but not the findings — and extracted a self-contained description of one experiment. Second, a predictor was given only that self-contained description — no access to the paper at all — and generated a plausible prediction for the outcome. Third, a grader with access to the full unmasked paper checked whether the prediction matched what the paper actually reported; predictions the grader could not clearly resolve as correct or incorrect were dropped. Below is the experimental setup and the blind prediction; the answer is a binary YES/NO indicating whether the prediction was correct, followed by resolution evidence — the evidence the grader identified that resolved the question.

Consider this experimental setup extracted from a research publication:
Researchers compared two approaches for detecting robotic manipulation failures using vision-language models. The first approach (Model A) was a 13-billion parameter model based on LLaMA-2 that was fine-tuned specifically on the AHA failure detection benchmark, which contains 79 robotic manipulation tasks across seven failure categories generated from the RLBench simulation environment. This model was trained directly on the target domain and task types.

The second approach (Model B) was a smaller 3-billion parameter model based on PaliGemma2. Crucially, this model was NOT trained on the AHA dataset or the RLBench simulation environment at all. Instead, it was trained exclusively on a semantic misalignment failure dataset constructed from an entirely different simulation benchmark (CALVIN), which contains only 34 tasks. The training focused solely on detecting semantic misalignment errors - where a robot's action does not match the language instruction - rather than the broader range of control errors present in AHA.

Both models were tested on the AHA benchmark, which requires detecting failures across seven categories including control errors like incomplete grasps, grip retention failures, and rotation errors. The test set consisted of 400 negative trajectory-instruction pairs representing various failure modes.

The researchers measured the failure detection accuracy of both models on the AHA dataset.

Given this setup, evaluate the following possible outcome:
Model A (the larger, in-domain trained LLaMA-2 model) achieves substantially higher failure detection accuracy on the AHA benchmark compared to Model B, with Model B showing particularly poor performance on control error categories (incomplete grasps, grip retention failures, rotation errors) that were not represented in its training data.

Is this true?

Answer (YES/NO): NO